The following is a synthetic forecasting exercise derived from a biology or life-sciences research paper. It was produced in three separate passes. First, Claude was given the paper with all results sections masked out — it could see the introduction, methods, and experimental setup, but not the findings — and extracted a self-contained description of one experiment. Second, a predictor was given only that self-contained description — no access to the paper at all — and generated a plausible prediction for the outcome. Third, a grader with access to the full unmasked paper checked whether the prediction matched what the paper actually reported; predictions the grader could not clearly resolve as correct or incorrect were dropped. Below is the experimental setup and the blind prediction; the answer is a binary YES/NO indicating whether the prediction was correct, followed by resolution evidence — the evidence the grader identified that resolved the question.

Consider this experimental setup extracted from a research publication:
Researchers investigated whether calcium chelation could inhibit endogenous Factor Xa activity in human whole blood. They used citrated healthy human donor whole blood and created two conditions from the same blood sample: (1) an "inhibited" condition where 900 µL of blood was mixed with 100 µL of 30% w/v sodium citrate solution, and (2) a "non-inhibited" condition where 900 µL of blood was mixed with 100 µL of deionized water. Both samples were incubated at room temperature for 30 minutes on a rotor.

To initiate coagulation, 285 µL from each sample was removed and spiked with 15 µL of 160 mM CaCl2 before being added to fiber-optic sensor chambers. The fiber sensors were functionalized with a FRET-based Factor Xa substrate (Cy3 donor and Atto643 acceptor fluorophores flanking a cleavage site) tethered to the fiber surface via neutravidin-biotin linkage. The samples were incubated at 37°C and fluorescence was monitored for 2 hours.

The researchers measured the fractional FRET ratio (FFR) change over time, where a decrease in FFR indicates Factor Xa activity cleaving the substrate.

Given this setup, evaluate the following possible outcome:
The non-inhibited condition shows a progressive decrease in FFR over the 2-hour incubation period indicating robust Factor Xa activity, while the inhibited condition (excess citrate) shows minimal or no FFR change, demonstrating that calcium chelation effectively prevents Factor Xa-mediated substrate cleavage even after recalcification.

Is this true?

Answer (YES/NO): YES